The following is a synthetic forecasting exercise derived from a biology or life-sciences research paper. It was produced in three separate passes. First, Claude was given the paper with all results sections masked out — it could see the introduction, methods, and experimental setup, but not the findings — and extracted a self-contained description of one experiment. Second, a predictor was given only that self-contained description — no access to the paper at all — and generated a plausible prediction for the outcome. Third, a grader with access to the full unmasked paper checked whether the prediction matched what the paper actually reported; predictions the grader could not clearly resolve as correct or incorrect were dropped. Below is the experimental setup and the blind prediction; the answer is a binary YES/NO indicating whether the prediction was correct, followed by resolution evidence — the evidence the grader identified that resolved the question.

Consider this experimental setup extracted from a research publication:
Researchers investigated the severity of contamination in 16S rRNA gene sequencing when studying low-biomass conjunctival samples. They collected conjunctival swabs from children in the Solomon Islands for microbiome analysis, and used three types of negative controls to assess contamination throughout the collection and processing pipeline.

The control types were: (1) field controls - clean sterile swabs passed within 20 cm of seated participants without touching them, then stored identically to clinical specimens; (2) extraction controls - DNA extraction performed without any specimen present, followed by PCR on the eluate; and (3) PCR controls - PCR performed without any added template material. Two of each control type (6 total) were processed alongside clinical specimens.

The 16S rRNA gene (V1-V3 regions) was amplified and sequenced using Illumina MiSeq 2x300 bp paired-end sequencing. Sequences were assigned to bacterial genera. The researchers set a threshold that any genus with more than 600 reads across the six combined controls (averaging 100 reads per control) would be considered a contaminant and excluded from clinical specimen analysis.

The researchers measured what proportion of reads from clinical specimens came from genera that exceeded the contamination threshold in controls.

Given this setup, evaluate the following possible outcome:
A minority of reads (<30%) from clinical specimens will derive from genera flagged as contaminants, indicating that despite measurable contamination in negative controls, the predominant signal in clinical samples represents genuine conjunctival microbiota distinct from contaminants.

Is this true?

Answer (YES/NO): NO